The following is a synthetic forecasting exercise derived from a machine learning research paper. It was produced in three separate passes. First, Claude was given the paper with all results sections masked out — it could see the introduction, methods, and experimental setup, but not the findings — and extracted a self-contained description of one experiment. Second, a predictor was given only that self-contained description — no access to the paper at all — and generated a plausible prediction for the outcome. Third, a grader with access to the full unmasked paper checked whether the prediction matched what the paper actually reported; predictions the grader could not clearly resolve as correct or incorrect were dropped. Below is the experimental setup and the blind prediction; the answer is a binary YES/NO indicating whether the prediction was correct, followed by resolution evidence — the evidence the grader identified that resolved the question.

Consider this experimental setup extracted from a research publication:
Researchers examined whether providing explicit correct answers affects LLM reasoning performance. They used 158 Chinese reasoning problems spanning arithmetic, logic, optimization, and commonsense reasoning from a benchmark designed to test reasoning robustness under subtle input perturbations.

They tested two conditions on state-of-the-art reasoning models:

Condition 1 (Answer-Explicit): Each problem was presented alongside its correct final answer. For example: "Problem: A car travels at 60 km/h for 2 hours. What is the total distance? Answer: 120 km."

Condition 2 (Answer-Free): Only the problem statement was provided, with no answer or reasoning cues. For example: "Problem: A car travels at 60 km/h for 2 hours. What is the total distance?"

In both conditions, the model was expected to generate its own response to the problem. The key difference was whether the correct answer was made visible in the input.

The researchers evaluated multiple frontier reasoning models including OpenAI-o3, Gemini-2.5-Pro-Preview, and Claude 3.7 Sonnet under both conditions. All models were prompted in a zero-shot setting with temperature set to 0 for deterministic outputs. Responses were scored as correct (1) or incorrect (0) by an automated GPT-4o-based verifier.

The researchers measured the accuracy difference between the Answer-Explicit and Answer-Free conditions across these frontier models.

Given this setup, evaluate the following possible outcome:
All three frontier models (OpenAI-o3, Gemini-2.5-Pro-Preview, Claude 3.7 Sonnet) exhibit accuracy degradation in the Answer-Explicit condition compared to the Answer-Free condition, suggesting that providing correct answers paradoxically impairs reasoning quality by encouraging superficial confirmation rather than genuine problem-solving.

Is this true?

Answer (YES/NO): NO